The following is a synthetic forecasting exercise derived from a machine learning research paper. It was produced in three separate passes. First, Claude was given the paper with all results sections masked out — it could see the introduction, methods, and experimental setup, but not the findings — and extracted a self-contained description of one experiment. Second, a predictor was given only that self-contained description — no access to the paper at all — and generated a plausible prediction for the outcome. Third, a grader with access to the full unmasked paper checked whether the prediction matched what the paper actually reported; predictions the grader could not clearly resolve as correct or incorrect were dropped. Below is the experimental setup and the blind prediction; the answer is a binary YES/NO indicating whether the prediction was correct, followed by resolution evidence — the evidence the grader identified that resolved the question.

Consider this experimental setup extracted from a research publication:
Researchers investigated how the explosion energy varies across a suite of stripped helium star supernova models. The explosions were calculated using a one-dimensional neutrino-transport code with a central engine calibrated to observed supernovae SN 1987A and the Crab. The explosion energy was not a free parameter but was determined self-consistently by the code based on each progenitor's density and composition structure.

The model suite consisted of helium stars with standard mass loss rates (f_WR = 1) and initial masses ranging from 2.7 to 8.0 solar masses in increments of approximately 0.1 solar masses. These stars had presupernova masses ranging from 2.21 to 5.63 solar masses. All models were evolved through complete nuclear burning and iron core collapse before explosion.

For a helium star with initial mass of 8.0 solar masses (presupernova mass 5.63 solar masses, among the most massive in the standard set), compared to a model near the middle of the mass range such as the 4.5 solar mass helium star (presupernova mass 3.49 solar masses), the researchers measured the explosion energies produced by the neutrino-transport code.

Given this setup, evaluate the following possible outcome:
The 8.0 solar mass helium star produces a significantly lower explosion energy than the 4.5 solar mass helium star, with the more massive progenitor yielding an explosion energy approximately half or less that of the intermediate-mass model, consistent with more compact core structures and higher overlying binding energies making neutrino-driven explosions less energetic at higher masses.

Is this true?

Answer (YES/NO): YES